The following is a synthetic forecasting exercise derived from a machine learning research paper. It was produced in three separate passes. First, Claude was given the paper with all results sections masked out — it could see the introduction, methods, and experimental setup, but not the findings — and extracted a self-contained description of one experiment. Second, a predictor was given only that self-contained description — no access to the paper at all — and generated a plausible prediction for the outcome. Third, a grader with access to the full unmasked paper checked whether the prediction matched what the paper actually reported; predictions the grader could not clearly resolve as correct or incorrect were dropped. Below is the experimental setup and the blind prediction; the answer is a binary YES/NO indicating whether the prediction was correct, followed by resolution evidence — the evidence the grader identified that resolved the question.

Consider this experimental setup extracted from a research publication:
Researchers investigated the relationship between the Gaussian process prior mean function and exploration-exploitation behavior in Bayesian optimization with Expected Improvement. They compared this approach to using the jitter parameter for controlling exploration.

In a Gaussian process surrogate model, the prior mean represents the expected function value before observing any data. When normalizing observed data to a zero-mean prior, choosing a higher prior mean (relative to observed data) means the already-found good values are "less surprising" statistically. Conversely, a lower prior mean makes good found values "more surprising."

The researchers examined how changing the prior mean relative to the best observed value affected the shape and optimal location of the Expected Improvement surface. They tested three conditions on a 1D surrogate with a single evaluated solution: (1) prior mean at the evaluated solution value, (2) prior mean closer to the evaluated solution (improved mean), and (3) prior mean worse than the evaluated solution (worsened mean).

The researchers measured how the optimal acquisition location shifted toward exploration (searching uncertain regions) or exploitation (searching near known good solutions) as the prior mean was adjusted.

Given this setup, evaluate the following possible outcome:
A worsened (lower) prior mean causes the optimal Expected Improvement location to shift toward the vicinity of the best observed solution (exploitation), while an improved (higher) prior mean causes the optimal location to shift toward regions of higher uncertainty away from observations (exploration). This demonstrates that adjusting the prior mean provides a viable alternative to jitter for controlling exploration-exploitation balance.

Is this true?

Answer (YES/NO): YES